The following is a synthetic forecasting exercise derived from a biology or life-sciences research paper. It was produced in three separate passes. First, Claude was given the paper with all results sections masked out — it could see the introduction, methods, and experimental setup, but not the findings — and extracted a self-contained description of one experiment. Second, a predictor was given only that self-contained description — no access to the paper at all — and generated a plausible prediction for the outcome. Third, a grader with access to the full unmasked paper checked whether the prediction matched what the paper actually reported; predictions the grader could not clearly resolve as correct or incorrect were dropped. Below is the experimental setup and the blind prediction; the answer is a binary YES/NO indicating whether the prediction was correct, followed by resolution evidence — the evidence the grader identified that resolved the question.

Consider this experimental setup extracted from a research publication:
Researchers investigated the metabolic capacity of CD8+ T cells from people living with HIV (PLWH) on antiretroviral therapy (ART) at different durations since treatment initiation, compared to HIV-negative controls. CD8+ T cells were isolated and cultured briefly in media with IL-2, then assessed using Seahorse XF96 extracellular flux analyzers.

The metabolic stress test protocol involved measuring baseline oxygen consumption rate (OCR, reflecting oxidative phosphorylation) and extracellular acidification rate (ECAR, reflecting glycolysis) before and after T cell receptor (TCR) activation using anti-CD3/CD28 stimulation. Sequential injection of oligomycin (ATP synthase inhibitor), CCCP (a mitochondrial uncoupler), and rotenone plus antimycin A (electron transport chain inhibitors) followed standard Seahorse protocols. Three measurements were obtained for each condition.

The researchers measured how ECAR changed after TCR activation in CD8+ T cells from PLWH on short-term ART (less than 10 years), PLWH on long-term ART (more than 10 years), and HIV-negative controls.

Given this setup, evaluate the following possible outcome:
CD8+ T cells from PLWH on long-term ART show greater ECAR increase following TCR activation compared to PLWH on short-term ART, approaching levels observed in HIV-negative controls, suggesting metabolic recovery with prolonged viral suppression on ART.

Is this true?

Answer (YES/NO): NO